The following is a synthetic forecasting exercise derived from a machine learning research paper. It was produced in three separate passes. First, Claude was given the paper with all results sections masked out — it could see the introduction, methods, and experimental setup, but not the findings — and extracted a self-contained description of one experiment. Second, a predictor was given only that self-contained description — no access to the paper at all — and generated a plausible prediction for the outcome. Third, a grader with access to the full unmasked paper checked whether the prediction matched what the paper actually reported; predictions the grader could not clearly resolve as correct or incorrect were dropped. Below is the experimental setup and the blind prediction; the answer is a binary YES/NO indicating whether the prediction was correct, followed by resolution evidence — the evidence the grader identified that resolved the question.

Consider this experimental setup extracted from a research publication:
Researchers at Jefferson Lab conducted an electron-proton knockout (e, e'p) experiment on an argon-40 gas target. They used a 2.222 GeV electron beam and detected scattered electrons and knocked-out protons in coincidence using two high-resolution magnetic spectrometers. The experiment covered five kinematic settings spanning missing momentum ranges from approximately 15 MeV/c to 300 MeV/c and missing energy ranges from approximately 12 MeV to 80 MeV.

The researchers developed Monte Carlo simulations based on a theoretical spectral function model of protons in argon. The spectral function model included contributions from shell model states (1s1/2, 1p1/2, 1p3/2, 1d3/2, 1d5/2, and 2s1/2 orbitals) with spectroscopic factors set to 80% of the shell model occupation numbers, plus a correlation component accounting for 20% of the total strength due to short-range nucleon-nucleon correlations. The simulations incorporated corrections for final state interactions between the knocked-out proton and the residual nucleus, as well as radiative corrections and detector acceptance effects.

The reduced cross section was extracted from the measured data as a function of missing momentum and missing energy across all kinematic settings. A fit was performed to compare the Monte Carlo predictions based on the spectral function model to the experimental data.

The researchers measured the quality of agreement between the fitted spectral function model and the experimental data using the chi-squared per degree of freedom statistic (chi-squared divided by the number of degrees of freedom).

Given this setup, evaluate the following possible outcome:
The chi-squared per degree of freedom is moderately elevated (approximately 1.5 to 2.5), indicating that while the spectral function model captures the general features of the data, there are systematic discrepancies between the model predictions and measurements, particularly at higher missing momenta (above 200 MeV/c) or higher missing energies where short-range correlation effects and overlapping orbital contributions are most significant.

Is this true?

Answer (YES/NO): YES